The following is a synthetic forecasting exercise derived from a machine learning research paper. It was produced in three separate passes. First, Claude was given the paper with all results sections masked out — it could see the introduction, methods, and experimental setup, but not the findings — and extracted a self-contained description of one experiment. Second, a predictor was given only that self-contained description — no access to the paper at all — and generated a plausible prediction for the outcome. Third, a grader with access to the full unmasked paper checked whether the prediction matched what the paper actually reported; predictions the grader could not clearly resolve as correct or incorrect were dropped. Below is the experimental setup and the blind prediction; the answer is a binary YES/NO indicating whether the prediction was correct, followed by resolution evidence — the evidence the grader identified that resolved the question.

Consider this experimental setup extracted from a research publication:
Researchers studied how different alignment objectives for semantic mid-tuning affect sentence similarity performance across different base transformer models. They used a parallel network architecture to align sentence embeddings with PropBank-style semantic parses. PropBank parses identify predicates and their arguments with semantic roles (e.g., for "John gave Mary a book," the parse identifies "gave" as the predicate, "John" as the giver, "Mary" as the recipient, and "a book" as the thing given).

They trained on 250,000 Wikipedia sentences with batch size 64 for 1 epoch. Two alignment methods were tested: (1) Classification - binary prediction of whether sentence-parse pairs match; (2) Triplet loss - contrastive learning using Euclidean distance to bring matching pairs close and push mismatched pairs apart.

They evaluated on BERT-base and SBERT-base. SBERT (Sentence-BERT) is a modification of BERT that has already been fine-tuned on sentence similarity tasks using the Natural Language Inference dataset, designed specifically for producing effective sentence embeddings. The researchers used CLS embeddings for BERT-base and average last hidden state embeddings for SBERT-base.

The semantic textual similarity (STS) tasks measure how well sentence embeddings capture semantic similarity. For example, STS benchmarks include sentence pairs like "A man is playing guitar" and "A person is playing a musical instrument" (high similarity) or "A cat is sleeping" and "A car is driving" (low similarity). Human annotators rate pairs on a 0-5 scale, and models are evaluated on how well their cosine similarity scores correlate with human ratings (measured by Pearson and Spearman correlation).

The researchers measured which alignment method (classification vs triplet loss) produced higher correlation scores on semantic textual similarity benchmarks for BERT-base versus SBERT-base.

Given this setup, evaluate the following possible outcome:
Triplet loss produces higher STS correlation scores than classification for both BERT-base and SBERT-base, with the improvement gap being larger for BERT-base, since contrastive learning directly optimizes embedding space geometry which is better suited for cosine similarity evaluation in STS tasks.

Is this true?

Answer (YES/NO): NO